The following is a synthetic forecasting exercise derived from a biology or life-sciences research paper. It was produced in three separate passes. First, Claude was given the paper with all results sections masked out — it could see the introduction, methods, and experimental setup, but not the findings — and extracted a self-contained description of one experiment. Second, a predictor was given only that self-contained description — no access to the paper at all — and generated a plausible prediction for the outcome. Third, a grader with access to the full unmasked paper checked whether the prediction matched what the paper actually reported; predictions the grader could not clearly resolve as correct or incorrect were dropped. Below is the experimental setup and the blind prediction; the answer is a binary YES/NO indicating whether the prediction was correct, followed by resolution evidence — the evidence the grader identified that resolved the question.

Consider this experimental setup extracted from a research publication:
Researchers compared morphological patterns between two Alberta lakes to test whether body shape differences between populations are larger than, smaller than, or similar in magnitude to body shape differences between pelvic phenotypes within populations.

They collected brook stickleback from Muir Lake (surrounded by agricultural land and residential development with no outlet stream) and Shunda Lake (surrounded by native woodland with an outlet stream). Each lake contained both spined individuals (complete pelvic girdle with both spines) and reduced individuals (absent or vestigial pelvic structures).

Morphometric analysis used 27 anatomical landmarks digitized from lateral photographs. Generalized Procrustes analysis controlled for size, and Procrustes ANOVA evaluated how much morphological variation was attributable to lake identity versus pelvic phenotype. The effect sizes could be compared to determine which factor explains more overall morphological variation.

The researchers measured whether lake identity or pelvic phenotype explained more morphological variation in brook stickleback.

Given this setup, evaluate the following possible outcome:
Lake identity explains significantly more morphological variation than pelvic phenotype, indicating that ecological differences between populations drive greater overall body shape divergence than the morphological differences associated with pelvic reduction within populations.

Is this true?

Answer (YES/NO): YES